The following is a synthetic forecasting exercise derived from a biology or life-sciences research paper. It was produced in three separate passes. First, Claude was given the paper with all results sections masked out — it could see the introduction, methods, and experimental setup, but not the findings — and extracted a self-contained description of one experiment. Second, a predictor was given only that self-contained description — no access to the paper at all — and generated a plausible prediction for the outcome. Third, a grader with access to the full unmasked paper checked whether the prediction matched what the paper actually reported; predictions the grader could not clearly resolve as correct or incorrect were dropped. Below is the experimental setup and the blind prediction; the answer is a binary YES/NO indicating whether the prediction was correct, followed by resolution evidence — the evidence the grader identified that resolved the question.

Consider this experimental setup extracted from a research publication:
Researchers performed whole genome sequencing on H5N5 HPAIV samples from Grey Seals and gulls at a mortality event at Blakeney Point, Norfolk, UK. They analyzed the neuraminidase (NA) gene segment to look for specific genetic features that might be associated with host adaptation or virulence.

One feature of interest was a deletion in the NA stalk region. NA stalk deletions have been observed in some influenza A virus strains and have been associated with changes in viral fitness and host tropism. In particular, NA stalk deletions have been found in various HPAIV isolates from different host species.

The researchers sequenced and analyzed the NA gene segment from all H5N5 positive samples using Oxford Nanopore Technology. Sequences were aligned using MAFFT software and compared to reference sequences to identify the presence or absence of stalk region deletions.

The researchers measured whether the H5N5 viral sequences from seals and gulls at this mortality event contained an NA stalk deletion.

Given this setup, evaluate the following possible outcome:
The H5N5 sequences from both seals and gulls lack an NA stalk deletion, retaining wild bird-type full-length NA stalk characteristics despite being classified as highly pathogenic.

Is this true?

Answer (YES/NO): NO